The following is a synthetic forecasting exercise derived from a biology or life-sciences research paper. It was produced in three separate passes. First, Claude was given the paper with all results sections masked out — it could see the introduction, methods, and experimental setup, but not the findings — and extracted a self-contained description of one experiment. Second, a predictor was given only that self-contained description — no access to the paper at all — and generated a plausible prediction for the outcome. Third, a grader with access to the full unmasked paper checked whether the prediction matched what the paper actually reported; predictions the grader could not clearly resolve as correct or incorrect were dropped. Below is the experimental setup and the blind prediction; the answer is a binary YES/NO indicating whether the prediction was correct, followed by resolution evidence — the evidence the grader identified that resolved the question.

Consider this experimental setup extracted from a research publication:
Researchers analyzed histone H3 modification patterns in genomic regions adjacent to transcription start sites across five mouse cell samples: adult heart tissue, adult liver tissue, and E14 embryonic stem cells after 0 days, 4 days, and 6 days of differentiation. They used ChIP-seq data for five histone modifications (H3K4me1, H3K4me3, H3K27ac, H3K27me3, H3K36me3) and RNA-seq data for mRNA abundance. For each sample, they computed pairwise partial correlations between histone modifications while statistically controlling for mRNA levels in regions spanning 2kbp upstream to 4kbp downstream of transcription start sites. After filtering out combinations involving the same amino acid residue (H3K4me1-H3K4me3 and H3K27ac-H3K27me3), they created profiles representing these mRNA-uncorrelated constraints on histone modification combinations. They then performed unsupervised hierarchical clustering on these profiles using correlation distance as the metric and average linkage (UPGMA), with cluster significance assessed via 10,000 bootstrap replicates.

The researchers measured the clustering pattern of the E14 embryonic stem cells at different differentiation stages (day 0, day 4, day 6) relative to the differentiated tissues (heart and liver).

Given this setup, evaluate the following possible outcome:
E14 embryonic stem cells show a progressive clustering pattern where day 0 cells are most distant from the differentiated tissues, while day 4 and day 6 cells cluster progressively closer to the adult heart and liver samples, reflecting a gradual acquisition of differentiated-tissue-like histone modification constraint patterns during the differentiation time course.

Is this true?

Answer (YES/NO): NO